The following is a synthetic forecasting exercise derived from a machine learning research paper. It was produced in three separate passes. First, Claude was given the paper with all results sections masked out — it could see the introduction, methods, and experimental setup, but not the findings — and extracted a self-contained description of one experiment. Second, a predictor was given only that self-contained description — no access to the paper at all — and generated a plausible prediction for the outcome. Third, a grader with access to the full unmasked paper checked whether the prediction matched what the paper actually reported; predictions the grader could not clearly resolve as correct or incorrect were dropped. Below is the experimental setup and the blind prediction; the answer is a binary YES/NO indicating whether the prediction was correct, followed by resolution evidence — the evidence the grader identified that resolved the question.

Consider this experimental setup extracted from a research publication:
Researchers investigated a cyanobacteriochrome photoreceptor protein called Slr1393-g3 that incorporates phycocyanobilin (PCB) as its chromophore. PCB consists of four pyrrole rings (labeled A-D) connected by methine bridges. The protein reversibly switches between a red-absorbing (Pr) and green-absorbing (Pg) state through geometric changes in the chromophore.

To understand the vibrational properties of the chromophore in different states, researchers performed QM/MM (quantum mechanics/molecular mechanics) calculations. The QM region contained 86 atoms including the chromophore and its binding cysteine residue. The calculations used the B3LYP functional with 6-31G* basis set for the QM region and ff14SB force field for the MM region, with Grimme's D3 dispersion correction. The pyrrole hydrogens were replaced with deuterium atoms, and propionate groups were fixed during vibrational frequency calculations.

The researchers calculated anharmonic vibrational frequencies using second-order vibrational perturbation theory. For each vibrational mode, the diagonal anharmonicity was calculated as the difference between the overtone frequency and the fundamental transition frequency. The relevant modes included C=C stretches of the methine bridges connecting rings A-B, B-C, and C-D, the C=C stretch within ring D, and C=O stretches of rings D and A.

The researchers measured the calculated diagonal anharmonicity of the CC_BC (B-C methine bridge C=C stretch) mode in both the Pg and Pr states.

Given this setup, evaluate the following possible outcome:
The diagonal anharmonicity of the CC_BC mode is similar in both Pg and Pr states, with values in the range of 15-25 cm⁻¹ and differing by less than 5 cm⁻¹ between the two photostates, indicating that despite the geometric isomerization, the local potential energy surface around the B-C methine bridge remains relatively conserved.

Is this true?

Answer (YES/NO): NO